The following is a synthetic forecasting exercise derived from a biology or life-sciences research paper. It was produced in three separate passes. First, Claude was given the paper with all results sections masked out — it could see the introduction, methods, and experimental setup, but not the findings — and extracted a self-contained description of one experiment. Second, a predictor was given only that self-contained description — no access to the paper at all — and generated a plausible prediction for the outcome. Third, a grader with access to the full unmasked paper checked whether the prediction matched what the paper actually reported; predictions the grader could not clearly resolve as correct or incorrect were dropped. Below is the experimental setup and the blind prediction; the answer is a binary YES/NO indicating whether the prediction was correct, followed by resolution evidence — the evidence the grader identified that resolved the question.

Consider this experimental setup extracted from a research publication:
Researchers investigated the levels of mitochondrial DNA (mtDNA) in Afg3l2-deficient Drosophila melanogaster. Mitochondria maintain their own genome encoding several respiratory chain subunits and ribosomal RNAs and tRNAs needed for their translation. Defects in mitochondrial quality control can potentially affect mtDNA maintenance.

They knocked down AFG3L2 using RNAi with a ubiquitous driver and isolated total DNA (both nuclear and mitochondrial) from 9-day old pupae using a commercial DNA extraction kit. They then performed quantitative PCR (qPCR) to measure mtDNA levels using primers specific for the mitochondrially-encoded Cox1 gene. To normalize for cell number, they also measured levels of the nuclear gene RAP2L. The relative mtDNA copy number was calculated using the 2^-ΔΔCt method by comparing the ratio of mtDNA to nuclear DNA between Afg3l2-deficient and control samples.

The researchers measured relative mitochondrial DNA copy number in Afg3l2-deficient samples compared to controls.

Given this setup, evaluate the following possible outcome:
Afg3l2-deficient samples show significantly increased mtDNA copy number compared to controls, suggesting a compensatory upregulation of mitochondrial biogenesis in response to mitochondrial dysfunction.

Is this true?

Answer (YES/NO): NO